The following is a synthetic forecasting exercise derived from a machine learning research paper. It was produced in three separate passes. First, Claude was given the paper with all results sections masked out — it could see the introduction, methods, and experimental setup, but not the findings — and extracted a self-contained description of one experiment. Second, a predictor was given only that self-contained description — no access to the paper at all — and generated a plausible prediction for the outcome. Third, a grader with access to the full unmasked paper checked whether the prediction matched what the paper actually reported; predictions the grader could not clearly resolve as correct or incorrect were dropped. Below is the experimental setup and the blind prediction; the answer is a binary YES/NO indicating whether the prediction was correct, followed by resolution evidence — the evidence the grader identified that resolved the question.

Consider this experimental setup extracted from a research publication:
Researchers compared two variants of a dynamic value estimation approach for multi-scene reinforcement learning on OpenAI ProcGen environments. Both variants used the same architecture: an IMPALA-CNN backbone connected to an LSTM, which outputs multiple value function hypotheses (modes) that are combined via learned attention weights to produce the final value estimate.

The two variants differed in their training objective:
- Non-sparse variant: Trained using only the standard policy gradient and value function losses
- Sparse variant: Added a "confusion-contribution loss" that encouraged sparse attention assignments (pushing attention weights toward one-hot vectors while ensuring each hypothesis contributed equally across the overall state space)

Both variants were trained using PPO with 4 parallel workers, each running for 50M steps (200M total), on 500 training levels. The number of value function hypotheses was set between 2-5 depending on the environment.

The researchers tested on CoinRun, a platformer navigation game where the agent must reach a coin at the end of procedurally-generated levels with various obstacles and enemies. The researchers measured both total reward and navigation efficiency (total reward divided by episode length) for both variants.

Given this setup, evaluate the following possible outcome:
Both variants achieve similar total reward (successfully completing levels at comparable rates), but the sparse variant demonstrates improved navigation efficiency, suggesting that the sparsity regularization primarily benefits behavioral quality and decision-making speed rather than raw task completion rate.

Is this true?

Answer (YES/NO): YES